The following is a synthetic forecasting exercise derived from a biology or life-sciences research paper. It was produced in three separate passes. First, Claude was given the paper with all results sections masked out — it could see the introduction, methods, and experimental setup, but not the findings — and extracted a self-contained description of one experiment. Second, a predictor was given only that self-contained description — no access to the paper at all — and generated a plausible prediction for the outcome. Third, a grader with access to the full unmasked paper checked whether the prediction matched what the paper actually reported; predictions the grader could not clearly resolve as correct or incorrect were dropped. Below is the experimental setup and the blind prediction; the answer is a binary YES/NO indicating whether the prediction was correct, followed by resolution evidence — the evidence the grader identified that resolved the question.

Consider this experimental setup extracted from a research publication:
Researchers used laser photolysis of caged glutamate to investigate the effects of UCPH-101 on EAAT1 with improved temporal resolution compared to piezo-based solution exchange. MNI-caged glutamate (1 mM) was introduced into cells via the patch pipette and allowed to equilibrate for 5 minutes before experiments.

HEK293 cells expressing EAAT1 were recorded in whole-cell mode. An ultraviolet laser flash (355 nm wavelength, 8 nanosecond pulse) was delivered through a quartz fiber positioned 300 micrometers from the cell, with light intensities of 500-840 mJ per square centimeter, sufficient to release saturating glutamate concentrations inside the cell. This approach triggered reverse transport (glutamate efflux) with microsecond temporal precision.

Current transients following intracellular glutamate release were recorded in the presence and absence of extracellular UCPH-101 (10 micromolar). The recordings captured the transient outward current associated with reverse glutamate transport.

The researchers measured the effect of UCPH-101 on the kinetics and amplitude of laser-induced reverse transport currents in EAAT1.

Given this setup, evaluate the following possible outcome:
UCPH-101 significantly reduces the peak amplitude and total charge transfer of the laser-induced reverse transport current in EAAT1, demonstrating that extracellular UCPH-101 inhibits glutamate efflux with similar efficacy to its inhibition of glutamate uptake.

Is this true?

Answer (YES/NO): NO